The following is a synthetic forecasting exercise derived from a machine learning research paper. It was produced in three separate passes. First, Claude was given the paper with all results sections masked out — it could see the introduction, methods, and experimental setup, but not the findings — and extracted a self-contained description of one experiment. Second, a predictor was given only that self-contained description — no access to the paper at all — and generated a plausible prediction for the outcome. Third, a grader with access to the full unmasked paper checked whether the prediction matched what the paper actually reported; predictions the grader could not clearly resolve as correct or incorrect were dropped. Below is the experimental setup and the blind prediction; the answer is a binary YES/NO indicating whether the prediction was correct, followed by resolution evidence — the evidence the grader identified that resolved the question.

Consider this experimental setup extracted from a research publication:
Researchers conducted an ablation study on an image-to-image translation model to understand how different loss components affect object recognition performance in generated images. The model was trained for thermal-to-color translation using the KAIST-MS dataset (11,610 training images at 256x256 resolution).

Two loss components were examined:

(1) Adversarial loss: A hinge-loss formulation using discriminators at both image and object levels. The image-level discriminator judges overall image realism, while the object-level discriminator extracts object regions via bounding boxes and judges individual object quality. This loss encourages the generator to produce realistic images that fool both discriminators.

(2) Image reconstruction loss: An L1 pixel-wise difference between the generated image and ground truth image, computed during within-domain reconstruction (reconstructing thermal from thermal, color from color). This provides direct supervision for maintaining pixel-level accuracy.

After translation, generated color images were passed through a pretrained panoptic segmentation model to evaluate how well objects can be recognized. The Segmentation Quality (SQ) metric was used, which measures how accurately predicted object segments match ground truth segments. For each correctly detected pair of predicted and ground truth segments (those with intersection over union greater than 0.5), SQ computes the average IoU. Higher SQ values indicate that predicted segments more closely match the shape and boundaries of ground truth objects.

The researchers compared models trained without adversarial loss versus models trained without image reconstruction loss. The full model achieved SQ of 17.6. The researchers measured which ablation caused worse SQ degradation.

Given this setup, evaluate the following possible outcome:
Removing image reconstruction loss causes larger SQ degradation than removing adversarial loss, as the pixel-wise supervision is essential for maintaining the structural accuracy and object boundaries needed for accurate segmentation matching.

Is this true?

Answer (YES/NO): NO